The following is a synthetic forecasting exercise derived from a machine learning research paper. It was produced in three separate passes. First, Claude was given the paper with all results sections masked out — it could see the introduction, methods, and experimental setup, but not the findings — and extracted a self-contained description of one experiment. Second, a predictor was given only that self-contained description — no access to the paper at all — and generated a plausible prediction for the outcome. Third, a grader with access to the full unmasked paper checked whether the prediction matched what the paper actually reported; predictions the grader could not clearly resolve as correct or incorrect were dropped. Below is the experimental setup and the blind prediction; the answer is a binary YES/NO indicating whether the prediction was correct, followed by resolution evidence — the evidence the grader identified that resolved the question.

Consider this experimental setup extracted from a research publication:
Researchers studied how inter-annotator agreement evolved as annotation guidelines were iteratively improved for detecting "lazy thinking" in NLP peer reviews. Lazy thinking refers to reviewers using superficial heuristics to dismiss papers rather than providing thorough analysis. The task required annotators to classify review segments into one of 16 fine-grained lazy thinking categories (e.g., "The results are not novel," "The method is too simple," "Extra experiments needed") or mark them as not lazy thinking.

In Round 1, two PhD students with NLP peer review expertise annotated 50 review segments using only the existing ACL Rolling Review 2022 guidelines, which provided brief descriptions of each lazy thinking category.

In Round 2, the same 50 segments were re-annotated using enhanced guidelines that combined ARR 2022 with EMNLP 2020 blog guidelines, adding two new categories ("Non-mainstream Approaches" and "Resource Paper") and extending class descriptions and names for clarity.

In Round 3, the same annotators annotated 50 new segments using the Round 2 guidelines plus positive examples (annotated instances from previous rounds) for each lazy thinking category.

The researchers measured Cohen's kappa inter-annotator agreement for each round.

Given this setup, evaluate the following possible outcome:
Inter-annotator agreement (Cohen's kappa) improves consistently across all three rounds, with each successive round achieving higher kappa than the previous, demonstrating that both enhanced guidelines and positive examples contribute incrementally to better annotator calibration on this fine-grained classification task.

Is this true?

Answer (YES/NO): YES